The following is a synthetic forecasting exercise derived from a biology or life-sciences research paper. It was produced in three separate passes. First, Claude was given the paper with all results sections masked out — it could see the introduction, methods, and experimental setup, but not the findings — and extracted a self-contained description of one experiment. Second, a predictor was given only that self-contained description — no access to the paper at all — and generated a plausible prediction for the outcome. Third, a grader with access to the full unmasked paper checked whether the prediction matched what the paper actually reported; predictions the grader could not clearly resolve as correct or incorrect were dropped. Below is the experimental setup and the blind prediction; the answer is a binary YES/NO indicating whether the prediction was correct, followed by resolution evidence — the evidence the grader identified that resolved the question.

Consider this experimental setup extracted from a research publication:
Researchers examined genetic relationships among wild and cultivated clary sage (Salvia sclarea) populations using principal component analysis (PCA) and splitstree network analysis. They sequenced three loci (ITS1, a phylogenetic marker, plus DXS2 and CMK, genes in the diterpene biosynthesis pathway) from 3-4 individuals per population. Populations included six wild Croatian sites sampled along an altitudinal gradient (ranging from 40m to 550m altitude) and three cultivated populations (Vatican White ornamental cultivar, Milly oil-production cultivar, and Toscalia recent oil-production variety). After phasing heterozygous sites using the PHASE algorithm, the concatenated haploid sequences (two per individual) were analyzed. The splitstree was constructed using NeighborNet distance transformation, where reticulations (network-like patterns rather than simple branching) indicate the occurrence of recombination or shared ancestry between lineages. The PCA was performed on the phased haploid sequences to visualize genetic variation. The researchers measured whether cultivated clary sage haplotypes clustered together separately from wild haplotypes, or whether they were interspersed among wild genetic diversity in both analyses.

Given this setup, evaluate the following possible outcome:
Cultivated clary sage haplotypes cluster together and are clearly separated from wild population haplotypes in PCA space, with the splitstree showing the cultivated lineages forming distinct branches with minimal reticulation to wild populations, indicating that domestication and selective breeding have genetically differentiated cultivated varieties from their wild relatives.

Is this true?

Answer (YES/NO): YES